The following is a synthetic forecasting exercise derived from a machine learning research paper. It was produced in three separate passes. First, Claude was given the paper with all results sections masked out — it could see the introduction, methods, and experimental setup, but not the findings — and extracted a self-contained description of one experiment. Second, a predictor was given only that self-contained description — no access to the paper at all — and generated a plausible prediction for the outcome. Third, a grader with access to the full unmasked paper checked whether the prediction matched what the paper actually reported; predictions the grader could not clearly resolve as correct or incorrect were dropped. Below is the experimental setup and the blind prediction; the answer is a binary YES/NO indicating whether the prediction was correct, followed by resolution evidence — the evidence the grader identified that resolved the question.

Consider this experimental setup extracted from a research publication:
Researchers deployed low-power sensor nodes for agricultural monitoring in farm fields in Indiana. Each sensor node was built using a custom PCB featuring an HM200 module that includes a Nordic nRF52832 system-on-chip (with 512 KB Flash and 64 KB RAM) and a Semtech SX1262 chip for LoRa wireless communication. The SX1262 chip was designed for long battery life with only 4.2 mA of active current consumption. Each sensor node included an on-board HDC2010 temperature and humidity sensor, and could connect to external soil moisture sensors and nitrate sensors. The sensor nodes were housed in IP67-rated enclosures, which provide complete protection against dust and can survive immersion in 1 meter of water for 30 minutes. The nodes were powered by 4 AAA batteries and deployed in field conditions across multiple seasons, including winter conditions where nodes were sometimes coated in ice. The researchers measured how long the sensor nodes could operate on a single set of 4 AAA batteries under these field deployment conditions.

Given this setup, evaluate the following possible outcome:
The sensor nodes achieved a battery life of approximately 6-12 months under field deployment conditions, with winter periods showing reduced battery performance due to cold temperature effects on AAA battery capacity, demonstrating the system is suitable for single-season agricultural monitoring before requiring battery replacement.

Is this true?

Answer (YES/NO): NO